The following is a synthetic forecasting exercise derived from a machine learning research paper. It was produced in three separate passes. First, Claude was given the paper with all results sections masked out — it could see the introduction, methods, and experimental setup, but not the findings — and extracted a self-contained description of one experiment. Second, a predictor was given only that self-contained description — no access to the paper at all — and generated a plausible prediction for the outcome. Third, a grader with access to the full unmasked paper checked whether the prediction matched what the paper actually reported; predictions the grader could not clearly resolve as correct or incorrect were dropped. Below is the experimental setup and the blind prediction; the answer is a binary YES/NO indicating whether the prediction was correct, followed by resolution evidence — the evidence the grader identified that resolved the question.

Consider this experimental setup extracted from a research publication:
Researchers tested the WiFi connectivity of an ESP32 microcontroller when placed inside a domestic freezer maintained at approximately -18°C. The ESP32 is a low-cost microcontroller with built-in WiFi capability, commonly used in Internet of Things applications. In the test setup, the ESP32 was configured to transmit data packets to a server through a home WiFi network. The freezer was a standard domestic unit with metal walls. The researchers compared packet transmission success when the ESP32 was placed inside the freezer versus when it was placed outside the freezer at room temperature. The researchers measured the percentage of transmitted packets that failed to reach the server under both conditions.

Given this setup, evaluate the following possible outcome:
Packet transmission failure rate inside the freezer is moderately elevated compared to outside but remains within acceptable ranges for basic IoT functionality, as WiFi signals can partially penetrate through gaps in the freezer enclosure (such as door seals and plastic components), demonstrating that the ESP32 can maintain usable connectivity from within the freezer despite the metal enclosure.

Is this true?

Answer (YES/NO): NO